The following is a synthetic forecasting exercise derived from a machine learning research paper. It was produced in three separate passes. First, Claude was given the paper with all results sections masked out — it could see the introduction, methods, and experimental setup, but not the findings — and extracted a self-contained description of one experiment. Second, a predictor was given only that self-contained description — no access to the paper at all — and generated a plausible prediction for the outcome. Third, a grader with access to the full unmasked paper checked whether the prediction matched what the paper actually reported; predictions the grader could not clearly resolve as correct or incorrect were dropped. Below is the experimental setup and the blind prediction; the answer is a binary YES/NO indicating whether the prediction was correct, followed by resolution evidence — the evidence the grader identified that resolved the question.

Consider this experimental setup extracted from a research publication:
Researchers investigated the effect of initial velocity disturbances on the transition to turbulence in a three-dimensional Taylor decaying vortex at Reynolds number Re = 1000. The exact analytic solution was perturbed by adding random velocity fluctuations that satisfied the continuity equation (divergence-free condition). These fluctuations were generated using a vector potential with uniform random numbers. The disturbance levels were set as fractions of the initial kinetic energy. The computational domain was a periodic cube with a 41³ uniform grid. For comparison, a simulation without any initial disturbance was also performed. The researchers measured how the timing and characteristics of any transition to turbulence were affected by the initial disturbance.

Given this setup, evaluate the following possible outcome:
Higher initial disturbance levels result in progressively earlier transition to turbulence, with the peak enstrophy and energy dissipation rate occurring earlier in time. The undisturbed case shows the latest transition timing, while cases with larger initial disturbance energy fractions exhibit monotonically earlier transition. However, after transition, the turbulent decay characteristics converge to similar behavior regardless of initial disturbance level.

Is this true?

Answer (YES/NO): NO